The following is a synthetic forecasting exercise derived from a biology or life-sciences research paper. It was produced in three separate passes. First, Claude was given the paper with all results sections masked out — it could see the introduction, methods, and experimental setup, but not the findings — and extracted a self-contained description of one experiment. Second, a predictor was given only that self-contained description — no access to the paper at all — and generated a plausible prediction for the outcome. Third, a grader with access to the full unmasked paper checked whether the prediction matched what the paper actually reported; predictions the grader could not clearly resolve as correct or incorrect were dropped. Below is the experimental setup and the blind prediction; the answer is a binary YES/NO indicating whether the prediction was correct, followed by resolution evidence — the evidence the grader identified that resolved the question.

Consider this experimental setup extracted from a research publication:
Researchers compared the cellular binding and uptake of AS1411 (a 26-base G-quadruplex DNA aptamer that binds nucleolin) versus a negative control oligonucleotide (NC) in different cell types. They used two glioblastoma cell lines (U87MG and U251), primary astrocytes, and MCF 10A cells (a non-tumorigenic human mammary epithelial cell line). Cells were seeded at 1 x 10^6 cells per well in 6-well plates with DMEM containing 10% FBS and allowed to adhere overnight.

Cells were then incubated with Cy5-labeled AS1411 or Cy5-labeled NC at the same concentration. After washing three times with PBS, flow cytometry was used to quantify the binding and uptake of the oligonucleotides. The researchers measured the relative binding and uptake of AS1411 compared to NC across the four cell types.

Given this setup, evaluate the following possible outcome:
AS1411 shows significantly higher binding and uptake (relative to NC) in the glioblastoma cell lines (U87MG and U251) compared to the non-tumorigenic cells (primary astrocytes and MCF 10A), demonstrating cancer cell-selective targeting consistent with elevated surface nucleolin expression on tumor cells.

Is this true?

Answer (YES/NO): YES